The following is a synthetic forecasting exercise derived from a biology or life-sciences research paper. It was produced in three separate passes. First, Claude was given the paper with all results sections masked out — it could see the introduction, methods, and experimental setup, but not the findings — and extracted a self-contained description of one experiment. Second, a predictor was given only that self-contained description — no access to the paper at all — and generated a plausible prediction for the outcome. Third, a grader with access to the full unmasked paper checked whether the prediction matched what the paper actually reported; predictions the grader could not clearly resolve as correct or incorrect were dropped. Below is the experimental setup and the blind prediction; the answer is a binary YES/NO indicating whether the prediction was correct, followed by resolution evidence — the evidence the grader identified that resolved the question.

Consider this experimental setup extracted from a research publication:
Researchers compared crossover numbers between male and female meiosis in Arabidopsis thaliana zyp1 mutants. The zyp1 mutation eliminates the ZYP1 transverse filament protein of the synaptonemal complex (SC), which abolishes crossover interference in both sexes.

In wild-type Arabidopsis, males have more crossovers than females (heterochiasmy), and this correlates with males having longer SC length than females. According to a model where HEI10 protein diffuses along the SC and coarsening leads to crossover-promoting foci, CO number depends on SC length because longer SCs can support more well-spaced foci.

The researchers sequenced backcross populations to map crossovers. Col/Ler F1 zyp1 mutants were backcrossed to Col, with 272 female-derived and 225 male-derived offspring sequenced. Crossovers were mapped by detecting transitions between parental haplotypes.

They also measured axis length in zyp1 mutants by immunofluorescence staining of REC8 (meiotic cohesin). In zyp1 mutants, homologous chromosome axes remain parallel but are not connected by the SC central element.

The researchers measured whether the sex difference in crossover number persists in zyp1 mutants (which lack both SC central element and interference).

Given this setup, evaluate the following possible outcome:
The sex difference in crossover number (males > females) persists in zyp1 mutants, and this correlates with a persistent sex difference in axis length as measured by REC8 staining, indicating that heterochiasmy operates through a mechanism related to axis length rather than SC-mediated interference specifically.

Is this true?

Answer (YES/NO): NO